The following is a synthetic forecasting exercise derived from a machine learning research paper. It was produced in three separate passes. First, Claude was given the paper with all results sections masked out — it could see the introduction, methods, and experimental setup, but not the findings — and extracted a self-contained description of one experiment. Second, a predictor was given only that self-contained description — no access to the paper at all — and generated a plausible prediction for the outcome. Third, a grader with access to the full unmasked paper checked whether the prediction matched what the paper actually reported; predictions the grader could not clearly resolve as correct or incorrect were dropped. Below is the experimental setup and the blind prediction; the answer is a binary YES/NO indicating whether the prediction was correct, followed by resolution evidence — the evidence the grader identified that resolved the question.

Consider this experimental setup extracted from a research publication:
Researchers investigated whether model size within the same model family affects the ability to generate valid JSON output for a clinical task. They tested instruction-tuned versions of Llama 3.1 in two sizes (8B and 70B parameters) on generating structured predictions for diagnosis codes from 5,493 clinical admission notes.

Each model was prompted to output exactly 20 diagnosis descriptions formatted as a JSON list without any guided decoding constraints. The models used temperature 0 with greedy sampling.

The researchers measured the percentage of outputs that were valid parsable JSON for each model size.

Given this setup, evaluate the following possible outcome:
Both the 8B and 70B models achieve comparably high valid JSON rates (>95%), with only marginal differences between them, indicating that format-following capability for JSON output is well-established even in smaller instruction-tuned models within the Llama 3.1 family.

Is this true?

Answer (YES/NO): NO